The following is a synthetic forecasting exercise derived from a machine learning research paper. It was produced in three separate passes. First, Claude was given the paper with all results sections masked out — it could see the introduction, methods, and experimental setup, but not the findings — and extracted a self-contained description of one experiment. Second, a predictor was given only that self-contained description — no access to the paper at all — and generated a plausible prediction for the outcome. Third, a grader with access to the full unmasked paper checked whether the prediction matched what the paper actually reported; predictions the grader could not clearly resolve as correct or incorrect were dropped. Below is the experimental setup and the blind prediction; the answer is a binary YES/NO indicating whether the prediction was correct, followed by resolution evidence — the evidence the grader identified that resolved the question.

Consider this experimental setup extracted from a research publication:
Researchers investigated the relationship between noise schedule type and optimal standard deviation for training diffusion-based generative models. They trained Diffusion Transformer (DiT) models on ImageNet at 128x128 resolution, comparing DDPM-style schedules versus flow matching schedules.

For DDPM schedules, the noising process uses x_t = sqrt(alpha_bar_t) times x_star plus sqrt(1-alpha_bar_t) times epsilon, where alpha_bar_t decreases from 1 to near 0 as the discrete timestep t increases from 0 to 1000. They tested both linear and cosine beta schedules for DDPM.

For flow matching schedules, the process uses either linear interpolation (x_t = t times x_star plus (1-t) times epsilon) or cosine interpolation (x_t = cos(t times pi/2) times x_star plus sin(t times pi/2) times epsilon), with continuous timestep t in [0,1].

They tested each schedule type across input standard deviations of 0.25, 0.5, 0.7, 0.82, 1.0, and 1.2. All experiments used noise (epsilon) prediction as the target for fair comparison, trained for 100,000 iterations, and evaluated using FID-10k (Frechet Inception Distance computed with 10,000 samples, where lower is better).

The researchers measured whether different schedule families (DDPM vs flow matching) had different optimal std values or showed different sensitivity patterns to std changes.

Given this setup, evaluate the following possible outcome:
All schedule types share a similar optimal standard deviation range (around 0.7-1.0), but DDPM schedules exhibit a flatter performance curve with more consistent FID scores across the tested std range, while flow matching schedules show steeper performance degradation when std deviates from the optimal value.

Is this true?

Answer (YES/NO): NO